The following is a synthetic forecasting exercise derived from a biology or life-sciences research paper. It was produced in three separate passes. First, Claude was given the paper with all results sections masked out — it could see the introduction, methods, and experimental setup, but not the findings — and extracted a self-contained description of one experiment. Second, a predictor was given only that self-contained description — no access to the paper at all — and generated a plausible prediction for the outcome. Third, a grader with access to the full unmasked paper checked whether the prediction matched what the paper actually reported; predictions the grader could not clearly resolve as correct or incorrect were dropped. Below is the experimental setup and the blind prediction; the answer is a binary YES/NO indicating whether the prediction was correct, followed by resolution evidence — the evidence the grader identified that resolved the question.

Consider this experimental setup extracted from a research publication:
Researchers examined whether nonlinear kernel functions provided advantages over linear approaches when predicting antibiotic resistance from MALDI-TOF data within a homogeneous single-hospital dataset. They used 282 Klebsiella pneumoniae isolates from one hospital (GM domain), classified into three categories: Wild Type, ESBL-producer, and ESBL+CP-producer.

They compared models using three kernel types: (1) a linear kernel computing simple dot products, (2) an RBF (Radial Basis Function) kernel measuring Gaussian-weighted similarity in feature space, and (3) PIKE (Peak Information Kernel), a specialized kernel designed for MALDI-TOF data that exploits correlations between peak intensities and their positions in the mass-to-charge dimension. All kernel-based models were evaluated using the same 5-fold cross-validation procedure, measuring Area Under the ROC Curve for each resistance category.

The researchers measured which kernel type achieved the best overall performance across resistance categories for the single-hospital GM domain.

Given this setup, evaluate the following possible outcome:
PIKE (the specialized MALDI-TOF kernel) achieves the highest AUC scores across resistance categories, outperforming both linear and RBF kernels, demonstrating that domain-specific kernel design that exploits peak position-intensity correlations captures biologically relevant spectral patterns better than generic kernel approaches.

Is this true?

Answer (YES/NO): NO